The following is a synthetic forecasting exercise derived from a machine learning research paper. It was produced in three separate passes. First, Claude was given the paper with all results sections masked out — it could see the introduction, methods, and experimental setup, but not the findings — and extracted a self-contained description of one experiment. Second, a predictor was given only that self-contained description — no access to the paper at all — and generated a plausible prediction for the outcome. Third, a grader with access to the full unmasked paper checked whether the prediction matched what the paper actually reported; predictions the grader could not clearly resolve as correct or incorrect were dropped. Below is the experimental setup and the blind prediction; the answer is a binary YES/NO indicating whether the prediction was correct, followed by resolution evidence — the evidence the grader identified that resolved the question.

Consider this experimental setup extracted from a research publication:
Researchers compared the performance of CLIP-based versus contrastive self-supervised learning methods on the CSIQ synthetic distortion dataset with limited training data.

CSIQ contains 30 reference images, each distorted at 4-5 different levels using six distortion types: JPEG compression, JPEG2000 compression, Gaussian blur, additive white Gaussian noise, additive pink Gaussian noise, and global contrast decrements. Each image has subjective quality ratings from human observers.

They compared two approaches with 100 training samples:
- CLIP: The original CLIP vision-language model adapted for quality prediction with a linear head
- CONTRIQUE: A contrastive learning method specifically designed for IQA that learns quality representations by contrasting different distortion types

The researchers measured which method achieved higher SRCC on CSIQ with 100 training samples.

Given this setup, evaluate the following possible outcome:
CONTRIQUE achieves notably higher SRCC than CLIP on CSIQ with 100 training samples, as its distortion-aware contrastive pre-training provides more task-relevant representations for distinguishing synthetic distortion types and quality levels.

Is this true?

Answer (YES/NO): YES